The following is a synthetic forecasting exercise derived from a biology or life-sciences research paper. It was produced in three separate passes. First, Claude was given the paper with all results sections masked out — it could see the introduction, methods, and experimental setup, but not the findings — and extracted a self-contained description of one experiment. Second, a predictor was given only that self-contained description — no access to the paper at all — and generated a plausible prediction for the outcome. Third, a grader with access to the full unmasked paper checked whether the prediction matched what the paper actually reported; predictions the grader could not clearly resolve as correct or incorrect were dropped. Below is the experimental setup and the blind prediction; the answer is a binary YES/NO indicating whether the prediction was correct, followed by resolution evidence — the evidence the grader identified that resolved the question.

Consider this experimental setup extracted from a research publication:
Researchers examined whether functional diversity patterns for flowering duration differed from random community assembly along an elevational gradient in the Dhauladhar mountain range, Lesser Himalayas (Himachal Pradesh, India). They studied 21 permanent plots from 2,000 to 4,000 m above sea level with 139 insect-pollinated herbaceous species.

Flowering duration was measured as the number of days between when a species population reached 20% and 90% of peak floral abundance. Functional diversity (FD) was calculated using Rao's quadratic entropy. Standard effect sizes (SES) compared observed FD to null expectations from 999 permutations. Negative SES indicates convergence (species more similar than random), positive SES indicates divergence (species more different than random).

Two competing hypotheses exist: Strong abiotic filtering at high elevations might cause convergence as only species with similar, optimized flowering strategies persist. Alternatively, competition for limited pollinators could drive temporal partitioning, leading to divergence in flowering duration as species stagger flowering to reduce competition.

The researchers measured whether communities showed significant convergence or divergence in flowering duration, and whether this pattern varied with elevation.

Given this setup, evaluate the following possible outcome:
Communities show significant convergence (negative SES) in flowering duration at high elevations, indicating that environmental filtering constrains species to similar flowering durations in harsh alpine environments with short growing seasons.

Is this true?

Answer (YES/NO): NO